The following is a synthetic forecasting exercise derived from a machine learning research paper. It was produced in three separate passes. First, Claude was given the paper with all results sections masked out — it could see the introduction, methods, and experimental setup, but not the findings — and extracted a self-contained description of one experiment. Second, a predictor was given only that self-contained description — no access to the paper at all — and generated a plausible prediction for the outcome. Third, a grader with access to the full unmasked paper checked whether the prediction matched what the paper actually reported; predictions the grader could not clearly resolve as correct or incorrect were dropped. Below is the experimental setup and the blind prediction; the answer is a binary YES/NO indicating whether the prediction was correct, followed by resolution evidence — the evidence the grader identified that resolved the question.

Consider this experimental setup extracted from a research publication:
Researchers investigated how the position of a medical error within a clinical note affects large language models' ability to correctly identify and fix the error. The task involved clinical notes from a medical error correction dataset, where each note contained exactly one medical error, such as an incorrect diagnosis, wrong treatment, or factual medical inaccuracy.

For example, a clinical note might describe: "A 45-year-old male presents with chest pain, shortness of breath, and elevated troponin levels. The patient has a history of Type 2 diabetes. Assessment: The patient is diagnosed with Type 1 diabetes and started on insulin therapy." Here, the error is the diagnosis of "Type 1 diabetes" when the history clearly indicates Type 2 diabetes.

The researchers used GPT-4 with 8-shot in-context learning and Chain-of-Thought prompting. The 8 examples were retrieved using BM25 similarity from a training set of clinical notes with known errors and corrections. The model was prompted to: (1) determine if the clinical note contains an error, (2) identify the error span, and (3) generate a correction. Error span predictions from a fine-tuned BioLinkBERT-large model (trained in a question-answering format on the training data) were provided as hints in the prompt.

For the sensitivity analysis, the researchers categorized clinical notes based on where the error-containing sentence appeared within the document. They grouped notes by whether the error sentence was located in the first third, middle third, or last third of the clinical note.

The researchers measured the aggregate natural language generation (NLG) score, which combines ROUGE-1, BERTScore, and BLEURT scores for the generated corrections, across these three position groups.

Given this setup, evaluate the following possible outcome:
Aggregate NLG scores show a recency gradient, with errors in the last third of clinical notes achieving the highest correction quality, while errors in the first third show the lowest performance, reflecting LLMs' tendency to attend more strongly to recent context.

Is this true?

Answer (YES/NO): NO